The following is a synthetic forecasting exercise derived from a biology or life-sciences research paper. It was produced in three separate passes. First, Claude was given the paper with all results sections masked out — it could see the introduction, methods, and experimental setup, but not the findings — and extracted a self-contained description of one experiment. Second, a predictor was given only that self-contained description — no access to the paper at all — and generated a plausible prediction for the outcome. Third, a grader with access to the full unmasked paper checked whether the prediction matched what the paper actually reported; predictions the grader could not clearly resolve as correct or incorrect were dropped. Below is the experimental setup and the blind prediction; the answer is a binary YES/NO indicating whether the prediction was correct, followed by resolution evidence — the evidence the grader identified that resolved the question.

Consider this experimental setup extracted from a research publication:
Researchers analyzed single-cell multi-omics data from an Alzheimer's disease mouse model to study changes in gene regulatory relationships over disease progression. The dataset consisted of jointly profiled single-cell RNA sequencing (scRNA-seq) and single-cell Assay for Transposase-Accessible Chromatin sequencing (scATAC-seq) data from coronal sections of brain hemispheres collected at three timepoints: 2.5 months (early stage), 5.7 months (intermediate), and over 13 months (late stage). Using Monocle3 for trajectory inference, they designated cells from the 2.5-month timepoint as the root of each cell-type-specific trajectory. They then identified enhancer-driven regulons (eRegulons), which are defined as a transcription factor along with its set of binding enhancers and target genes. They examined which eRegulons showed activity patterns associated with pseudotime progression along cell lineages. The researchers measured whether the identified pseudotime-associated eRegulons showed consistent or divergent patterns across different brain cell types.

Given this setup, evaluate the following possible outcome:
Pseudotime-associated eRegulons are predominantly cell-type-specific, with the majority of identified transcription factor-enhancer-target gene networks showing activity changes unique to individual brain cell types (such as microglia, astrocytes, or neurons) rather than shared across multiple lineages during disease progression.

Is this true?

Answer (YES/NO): NO